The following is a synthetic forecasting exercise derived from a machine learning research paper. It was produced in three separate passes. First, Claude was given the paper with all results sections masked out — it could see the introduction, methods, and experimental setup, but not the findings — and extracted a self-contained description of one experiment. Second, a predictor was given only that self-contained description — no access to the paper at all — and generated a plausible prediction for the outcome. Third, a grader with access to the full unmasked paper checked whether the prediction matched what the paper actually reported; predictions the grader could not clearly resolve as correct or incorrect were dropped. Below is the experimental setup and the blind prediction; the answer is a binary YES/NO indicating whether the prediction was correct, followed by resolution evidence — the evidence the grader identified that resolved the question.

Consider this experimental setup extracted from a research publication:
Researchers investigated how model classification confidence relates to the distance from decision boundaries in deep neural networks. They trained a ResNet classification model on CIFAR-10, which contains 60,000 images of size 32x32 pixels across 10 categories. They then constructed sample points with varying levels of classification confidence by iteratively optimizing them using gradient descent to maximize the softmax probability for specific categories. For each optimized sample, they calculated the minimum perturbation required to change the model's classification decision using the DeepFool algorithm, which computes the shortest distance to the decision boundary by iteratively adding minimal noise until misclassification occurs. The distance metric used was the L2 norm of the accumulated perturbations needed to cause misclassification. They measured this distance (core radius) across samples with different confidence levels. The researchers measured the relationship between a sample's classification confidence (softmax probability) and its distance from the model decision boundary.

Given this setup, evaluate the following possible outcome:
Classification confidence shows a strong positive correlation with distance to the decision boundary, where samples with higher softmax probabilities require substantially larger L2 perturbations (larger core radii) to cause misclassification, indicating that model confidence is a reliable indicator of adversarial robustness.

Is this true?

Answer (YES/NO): YES